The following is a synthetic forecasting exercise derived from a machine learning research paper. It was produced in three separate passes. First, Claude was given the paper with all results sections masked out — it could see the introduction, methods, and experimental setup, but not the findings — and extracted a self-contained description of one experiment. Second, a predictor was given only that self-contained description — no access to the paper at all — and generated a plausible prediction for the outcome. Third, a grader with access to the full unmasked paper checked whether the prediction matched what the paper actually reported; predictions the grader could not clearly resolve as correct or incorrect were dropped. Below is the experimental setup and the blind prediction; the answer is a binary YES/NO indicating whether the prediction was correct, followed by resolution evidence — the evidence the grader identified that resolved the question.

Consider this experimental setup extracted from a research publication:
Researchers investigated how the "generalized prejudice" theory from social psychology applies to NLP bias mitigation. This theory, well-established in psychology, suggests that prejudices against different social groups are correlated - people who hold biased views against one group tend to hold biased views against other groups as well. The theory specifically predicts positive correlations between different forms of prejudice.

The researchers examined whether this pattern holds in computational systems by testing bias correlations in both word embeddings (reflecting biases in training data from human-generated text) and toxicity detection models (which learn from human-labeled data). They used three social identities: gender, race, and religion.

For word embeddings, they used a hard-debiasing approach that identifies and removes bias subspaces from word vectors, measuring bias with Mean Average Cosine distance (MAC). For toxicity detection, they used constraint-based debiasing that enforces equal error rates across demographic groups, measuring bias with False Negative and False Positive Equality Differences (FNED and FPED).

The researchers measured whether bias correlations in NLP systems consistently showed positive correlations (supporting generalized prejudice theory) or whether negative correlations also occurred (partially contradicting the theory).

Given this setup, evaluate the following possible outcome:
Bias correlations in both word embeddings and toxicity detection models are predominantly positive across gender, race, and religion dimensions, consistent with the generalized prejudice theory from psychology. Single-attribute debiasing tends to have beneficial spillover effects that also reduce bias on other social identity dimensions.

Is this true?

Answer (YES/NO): NO